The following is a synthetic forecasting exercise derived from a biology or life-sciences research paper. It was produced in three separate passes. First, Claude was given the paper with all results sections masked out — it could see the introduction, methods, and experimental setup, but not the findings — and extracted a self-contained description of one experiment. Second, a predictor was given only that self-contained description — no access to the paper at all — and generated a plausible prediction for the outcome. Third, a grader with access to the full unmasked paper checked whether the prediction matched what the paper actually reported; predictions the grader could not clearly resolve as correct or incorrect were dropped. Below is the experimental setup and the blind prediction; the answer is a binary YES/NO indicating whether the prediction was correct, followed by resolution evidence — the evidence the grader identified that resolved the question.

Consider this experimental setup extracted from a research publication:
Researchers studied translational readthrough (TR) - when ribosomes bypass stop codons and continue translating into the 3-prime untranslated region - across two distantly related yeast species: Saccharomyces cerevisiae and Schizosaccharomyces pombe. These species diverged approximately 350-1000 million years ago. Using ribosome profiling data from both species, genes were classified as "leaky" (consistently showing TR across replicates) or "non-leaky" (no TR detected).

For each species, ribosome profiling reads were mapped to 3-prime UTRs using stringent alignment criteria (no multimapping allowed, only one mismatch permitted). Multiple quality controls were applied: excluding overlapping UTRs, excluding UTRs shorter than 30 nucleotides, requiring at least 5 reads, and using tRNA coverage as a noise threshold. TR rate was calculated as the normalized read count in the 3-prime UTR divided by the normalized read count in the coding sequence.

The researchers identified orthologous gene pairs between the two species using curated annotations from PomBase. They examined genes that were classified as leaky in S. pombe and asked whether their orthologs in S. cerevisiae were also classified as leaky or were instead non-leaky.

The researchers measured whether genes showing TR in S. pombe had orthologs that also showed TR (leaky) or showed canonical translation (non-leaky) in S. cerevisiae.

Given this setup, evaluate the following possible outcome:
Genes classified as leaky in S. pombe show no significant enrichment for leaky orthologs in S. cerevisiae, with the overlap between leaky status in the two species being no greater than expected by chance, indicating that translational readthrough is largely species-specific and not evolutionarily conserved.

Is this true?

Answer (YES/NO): YES